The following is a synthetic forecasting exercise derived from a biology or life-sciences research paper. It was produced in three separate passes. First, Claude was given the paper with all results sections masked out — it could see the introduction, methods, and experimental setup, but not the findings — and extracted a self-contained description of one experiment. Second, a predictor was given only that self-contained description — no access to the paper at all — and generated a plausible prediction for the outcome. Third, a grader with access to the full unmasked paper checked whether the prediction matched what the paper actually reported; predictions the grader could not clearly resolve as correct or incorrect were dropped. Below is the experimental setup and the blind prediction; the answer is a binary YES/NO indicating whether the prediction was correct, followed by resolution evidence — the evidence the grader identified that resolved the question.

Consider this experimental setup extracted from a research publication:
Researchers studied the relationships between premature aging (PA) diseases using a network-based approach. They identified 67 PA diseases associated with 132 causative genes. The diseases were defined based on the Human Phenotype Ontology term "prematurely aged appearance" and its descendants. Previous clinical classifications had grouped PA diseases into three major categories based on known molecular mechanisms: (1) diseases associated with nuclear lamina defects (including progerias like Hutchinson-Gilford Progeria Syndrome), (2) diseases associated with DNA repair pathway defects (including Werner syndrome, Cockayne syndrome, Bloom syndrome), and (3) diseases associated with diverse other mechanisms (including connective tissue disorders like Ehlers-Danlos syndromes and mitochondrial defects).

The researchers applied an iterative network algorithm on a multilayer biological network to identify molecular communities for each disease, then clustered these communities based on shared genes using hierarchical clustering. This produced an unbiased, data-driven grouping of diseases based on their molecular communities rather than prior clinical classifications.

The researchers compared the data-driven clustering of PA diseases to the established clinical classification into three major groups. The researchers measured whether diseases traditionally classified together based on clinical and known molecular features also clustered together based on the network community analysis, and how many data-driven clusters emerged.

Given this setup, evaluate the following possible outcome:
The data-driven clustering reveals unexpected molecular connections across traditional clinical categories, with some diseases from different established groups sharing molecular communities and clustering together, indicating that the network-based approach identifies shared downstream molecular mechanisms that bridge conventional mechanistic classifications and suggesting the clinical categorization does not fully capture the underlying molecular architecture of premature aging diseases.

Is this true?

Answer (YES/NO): YES